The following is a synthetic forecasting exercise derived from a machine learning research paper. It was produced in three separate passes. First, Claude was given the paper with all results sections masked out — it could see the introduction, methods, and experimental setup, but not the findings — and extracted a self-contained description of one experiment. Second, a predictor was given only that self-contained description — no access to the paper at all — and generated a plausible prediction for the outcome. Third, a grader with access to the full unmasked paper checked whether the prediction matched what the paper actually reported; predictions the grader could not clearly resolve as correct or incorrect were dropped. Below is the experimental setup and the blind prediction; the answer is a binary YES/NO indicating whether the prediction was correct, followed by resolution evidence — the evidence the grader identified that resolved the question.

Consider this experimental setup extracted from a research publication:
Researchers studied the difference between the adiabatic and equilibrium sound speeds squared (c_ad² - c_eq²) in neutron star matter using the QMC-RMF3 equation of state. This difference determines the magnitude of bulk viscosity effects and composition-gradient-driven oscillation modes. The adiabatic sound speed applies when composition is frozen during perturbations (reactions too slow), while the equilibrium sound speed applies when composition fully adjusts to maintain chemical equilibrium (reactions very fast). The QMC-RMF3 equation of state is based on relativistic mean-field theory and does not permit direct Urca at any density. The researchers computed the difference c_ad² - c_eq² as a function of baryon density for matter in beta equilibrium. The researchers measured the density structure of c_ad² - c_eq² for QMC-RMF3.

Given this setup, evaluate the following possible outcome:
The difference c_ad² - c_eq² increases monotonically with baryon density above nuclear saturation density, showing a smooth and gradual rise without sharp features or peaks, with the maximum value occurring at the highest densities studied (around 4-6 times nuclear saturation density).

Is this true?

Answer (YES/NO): NO